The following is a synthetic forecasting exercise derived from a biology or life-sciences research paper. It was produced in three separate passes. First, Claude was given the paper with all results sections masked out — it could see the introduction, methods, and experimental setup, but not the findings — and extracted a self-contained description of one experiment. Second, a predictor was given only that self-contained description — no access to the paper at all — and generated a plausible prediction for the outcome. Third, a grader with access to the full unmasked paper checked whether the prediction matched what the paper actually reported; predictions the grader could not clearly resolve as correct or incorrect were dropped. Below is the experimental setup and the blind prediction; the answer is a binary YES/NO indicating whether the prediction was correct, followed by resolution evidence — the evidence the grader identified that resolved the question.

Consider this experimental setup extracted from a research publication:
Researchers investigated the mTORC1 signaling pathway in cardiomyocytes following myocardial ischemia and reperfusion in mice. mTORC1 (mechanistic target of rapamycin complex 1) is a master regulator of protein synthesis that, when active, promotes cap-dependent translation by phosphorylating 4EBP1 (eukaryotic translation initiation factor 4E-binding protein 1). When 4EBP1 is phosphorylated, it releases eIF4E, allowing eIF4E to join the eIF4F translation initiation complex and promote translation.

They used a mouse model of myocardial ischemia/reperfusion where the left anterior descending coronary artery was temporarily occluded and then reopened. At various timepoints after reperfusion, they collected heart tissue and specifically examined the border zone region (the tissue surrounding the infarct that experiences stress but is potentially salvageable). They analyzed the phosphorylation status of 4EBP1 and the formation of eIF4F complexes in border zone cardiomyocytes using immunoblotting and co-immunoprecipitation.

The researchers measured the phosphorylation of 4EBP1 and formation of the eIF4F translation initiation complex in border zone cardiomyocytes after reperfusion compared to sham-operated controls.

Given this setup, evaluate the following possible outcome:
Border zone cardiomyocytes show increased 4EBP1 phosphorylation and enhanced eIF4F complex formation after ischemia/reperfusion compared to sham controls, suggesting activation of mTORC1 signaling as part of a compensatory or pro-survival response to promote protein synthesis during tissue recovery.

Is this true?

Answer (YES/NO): YES